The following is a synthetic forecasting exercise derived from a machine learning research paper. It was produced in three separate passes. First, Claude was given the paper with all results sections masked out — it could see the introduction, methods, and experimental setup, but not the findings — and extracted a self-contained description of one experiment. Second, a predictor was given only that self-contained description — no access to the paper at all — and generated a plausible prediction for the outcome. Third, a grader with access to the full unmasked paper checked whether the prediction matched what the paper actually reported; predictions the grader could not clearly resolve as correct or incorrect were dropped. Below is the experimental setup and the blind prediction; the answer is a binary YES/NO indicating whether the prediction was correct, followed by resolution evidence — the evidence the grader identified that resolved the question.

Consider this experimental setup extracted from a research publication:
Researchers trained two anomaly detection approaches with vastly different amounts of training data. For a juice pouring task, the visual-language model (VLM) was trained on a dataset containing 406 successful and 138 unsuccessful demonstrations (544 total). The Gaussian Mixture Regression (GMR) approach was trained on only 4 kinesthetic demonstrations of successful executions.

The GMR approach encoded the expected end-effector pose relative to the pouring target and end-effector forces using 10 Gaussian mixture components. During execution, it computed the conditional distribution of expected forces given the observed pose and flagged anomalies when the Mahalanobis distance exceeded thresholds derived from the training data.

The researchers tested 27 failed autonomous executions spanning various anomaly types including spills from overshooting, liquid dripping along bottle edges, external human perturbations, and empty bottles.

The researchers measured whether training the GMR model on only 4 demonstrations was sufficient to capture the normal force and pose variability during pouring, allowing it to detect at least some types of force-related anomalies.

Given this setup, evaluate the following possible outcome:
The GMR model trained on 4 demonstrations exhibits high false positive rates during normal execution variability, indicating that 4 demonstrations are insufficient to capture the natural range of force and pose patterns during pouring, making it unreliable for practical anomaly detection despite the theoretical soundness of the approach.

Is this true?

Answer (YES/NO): NO